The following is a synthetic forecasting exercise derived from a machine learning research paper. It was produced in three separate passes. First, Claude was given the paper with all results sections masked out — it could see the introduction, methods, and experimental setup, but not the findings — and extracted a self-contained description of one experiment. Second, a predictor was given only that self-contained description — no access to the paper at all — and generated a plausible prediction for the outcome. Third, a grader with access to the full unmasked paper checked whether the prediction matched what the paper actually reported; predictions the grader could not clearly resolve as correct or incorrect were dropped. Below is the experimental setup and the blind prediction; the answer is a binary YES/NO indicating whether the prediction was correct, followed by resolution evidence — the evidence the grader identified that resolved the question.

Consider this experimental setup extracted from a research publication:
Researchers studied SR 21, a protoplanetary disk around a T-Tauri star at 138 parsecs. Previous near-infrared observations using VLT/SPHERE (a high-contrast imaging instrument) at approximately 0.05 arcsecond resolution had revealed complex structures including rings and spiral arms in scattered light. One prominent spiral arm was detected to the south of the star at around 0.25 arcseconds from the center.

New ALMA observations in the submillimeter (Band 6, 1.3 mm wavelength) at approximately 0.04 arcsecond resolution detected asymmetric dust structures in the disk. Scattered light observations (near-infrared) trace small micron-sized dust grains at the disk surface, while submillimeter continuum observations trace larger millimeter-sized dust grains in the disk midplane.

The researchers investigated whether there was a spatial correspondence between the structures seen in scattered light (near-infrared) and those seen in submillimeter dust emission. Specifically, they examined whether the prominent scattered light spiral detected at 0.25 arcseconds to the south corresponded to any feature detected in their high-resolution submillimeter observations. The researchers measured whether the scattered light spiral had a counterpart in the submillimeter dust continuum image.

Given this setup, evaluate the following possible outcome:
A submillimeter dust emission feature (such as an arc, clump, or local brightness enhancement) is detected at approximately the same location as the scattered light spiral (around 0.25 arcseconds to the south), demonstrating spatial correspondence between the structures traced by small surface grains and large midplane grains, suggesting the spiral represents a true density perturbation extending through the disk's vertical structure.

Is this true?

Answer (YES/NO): YES